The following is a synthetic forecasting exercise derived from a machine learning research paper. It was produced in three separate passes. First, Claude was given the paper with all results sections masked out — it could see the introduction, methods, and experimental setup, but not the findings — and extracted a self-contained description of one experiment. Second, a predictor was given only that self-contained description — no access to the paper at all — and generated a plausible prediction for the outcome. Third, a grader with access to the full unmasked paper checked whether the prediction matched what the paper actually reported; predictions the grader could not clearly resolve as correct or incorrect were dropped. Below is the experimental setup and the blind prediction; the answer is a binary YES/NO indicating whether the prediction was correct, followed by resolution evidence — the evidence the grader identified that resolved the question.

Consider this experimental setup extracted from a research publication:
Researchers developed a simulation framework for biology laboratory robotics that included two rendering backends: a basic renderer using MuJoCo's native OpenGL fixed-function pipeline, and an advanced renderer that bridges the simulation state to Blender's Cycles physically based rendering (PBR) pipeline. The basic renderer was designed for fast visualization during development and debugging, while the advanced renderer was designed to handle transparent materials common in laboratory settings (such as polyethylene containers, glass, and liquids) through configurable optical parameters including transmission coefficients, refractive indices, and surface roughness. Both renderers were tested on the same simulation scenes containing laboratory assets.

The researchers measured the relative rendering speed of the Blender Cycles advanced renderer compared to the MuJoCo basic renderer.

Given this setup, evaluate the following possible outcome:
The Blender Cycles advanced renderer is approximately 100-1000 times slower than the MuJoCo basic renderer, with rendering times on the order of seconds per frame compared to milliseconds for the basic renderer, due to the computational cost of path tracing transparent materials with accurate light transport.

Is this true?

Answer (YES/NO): YES